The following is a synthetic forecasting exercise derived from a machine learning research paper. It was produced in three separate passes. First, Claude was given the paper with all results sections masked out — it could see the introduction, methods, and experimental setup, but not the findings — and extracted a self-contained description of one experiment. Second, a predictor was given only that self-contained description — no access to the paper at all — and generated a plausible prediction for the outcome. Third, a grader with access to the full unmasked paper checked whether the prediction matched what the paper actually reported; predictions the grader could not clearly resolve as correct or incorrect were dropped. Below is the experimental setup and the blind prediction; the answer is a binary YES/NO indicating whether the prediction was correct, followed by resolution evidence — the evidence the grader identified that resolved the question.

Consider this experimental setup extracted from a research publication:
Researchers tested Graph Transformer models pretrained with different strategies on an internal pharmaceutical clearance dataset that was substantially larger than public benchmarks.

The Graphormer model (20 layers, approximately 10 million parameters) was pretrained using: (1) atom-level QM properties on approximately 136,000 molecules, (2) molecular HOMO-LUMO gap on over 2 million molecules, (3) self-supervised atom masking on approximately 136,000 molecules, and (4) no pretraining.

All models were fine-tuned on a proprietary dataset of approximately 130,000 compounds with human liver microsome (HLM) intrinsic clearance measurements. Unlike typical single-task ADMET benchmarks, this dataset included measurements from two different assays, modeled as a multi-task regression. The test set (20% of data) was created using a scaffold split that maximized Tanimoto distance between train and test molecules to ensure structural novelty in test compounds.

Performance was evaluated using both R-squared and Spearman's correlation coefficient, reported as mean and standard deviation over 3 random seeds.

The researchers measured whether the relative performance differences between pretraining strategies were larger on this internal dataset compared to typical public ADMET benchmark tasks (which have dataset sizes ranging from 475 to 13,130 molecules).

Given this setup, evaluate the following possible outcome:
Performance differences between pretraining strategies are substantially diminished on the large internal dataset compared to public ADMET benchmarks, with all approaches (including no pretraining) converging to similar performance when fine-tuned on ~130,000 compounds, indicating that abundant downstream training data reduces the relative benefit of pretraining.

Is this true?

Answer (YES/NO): NO